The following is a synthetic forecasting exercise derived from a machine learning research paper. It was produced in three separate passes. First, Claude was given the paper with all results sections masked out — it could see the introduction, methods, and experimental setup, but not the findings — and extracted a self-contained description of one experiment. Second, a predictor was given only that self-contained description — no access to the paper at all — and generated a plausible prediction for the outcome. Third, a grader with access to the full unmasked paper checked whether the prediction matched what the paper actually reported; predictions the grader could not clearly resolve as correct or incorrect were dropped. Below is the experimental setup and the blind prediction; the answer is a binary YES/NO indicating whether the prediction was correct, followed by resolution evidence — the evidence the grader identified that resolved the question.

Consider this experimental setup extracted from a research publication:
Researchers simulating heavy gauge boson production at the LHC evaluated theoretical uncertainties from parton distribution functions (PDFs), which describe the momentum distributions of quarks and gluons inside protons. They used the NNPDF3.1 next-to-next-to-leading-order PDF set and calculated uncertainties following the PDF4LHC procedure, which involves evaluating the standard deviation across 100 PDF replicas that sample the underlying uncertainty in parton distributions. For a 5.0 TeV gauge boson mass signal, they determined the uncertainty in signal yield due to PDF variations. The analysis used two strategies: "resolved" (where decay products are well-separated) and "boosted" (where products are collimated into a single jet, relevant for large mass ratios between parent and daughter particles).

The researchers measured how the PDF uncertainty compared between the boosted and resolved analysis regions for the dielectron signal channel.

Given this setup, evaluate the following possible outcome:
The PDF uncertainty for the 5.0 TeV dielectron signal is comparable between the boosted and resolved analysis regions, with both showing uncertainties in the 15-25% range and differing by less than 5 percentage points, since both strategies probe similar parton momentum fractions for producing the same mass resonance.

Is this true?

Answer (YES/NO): NO